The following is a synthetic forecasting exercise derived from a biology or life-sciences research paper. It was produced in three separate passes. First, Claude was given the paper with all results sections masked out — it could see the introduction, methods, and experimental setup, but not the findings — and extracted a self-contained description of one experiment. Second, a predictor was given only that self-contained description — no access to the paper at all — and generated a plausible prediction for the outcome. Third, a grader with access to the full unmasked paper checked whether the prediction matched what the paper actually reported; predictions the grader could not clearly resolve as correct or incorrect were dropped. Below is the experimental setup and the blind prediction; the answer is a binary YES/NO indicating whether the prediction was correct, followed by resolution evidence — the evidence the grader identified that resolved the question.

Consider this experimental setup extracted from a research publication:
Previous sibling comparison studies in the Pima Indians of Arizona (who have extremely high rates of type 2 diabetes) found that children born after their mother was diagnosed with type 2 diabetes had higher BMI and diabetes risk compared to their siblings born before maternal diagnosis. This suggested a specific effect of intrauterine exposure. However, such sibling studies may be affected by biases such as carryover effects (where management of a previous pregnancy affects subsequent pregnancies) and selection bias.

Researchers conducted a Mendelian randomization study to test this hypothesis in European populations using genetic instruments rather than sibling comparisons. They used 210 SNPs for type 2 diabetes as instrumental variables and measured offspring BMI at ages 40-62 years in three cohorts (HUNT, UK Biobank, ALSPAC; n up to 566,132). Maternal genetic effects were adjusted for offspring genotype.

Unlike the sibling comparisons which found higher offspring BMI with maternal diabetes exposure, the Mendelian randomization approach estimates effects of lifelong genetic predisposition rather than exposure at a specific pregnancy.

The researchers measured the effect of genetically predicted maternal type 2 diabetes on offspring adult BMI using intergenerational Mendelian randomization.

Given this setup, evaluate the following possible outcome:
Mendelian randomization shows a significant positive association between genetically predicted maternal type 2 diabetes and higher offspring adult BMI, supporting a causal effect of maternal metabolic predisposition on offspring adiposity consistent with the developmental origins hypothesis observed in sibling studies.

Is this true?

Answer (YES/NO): NO